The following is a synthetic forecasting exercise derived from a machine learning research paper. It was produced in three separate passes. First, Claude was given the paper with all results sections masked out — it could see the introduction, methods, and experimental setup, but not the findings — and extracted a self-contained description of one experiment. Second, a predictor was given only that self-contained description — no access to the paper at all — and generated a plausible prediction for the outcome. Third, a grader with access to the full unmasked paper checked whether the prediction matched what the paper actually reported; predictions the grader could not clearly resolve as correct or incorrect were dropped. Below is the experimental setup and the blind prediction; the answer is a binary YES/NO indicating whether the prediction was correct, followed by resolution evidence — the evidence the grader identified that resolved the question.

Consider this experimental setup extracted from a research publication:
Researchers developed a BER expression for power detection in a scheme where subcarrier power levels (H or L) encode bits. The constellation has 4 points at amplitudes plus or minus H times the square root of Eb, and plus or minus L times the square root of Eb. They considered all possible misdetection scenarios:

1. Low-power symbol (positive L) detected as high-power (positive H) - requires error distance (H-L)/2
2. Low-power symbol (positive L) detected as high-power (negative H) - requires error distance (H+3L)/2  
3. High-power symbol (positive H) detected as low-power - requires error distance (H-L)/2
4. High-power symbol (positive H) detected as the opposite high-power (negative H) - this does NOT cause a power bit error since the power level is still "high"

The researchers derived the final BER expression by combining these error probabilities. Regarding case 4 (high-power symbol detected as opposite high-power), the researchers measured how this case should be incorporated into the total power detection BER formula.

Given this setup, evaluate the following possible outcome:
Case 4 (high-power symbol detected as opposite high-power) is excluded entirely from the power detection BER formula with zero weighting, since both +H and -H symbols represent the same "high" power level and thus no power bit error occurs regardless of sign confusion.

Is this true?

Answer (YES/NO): NO